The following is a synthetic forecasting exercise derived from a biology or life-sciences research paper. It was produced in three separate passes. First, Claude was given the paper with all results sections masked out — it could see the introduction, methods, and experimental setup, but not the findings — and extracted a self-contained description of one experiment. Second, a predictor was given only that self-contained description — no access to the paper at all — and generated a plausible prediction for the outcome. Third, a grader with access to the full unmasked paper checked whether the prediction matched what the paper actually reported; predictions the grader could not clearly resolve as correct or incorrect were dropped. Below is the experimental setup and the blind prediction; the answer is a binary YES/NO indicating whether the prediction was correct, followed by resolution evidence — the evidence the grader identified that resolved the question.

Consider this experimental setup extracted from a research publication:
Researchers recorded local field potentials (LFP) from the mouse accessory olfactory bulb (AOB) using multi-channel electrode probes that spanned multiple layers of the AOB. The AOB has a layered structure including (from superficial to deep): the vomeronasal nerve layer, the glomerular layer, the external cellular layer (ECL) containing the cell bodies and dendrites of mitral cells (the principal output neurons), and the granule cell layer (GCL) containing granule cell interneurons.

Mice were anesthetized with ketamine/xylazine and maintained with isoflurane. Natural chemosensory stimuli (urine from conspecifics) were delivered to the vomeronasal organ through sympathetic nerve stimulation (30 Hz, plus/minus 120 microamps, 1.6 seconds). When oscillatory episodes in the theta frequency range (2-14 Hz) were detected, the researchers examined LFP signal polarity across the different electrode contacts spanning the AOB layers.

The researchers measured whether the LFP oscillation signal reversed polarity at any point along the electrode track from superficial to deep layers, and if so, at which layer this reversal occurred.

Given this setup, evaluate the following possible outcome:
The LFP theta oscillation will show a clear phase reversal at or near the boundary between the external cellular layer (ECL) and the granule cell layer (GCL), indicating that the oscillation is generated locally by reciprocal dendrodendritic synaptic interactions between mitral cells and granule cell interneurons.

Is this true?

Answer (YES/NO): YES